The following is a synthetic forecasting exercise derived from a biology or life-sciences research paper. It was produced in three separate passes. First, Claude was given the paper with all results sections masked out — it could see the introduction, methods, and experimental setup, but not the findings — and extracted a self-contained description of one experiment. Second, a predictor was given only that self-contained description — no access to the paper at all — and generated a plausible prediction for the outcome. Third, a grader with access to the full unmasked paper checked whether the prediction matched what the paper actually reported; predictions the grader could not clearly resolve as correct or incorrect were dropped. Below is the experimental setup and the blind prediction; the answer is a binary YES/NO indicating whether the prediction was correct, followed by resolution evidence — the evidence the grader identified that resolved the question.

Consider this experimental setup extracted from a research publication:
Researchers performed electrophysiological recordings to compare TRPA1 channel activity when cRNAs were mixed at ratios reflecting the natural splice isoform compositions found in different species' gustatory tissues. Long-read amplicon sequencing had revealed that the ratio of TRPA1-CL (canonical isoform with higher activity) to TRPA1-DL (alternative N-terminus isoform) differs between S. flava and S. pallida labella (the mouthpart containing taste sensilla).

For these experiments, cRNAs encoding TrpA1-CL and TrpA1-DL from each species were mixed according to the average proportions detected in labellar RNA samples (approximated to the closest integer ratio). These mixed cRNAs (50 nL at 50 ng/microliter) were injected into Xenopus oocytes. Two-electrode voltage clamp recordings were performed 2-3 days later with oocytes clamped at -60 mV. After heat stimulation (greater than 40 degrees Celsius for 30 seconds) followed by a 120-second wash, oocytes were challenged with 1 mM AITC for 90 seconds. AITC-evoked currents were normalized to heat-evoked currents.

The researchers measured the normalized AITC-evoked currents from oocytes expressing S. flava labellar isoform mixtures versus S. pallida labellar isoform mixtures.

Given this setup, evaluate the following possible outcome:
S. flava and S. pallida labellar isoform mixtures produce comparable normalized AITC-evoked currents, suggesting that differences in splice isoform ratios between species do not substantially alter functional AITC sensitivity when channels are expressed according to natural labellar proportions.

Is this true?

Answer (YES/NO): NO